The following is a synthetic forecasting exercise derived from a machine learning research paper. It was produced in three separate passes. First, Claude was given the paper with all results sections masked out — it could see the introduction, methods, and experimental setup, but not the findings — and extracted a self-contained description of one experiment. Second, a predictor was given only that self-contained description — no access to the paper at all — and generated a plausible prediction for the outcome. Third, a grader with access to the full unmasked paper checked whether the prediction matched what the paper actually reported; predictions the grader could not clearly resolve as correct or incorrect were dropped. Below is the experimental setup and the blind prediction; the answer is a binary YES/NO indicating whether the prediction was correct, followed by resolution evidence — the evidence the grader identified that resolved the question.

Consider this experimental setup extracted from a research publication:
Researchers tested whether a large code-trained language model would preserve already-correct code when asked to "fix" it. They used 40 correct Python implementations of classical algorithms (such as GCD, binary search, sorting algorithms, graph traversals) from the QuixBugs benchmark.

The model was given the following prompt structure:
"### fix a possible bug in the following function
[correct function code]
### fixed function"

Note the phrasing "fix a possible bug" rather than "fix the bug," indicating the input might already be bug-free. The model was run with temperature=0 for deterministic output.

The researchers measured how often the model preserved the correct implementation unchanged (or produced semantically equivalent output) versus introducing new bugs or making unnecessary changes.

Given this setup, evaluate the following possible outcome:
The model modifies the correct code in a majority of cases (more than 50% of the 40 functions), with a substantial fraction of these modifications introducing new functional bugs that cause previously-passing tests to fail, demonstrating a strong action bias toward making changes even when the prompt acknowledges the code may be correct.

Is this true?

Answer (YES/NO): NO